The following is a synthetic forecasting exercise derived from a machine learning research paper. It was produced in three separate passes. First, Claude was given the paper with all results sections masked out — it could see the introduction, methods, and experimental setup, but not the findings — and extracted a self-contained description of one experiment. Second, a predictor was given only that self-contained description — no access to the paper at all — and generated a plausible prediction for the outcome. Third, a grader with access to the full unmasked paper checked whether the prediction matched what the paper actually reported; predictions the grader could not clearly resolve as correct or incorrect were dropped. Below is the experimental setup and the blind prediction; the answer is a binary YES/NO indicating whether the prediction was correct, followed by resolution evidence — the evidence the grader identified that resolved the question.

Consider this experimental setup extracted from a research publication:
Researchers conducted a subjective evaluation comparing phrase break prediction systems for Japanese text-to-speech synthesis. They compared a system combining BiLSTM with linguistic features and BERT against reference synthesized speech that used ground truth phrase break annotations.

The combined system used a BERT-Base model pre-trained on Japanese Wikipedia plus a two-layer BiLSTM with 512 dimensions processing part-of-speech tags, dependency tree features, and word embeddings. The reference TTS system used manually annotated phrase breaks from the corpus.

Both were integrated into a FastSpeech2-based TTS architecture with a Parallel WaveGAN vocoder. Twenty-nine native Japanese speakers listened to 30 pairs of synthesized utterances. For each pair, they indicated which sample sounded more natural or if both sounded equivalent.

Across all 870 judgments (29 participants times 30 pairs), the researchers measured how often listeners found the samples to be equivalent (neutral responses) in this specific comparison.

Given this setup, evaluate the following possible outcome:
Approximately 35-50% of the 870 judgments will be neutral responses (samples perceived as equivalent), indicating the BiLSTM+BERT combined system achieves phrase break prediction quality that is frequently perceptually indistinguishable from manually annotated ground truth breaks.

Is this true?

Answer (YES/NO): NO